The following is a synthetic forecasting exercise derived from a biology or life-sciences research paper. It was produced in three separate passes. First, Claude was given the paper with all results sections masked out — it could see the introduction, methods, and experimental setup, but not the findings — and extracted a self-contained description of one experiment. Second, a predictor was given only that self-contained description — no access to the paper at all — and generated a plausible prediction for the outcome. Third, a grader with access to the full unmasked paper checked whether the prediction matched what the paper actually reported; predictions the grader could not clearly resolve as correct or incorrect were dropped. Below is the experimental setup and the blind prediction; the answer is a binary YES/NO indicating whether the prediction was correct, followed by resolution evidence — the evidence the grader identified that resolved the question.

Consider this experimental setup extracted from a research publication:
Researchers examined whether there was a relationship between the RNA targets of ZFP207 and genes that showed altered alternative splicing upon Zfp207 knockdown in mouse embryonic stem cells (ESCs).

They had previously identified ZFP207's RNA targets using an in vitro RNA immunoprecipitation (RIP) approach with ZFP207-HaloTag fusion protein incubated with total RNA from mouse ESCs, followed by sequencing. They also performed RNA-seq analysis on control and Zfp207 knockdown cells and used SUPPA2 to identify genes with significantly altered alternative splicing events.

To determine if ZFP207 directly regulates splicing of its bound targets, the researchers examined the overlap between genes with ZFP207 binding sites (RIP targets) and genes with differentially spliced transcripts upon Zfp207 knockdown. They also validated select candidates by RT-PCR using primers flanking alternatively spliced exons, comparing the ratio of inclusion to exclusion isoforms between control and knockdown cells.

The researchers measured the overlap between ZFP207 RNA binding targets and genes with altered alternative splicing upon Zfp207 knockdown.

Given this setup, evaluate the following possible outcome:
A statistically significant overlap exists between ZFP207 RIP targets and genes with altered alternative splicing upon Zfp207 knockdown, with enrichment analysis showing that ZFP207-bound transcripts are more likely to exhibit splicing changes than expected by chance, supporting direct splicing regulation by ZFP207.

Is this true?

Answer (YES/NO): NO